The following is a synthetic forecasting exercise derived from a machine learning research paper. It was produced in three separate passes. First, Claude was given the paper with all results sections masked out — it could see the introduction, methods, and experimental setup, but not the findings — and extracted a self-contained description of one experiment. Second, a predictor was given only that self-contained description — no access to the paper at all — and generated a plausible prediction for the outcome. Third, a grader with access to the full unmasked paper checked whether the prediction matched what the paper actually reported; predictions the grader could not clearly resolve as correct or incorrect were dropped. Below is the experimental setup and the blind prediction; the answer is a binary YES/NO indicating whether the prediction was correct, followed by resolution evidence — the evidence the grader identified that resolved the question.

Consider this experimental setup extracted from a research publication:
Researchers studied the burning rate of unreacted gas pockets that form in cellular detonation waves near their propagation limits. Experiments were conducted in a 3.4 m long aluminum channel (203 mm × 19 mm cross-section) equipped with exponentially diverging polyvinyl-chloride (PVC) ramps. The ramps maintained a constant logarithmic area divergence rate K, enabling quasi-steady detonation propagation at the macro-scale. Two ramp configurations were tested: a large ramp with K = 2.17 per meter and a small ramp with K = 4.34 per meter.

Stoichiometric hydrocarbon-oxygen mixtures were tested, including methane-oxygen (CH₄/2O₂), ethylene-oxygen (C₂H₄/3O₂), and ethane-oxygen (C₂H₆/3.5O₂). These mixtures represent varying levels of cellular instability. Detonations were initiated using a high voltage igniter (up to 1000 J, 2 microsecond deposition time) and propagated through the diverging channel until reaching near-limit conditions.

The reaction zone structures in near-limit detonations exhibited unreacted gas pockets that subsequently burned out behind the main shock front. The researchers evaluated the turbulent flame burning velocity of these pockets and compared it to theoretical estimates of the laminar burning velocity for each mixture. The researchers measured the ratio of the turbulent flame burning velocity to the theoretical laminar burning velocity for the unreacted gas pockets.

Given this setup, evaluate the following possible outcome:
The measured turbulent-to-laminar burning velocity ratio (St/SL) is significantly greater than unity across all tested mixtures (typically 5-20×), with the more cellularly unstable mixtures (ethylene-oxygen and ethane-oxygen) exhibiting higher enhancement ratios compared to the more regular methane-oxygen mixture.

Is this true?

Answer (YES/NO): NO